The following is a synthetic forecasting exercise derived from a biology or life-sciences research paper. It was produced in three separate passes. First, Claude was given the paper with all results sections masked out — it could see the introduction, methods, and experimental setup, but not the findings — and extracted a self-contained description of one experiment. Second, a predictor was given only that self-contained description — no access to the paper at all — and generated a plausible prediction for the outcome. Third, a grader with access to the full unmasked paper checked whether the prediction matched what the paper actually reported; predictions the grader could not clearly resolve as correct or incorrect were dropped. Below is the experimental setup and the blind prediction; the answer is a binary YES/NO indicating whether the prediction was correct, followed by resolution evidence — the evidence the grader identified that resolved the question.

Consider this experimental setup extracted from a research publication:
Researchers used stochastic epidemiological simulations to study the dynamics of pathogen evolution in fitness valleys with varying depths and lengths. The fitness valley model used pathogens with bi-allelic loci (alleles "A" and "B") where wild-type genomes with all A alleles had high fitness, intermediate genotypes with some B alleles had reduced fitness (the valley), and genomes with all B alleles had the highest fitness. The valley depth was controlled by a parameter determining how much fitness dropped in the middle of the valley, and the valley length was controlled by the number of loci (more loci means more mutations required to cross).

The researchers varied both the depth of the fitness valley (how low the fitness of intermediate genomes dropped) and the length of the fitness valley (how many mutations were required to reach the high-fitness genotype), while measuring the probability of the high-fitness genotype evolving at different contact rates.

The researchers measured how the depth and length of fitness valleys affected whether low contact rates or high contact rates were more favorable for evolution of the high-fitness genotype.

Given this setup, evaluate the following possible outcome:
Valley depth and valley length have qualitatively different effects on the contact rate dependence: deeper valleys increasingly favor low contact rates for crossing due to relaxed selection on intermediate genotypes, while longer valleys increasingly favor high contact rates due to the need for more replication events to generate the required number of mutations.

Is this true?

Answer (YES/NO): NO